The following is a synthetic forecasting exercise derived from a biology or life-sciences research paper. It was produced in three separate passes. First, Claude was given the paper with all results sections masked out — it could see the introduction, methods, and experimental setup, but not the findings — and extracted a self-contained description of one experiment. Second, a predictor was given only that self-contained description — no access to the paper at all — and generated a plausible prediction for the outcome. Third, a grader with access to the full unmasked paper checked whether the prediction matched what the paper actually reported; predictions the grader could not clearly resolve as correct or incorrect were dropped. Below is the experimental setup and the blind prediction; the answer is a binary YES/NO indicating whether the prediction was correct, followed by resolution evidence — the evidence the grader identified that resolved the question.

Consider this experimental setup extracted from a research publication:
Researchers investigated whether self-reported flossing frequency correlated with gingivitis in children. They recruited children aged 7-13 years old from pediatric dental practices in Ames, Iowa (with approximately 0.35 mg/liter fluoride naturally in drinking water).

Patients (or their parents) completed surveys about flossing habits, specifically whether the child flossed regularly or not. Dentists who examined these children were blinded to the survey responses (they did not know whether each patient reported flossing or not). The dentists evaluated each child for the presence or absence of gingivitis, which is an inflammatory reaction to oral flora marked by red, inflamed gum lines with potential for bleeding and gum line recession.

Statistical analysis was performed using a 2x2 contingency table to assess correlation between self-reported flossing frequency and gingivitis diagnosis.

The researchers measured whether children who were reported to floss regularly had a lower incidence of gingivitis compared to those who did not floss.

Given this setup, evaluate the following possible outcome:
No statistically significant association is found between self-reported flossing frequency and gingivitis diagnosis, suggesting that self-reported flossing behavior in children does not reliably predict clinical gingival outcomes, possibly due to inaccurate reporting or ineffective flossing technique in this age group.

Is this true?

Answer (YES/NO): YES